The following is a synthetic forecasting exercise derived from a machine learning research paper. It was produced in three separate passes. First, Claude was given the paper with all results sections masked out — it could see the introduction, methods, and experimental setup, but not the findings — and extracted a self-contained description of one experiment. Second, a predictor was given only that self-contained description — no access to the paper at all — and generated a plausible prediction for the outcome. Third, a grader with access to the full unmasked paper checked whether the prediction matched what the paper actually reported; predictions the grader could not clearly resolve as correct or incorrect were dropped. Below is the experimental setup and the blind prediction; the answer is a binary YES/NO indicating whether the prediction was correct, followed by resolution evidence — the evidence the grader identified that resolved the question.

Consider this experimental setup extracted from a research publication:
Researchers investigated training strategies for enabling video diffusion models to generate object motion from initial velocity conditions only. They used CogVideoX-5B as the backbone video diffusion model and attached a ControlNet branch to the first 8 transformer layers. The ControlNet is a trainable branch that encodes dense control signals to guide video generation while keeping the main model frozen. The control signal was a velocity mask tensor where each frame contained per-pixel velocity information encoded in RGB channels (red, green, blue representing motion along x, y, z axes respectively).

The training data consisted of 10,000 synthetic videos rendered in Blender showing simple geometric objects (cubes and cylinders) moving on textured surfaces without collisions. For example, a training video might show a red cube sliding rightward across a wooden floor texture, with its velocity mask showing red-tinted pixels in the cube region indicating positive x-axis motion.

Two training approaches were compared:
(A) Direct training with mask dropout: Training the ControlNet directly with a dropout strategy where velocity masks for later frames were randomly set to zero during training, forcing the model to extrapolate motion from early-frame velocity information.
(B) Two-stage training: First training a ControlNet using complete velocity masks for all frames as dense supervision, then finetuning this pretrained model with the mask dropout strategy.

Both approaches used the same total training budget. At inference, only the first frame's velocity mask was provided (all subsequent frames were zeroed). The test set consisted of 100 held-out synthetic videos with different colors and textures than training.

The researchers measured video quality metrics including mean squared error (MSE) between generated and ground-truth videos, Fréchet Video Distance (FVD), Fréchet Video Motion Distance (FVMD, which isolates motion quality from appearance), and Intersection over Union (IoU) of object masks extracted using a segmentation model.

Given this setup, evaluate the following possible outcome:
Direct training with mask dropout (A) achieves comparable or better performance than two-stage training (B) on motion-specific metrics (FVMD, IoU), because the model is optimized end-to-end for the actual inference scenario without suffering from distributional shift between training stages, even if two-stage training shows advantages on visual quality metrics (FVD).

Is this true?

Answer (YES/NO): NO